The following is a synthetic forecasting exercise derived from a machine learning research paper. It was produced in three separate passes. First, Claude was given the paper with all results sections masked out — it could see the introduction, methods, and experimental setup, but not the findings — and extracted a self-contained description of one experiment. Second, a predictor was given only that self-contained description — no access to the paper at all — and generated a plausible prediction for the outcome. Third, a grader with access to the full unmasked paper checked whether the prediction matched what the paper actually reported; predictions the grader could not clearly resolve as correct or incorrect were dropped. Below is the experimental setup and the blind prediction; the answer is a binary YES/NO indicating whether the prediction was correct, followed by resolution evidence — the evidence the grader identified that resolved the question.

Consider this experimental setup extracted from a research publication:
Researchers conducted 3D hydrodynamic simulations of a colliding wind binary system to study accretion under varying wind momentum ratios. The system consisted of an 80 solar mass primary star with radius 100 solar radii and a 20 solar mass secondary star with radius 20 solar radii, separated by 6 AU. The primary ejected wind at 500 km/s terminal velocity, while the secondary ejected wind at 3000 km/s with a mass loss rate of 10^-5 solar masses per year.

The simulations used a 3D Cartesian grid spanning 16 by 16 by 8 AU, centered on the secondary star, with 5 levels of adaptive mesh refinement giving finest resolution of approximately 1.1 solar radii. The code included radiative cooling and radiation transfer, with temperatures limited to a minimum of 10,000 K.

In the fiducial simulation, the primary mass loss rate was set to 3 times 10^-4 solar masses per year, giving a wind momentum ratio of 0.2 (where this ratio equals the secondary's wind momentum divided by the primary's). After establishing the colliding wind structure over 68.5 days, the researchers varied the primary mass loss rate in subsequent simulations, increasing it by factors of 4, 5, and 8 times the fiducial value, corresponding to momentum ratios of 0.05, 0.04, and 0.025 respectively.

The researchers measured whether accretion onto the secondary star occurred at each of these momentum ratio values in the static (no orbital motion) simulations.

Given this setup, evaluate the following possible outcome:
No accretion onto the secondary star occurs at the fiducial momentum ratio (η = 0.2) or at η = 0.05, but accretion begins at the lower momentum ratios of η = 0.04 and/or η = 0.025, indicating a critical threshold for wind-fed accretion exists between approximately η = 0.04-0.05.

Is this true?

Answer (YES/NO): NO